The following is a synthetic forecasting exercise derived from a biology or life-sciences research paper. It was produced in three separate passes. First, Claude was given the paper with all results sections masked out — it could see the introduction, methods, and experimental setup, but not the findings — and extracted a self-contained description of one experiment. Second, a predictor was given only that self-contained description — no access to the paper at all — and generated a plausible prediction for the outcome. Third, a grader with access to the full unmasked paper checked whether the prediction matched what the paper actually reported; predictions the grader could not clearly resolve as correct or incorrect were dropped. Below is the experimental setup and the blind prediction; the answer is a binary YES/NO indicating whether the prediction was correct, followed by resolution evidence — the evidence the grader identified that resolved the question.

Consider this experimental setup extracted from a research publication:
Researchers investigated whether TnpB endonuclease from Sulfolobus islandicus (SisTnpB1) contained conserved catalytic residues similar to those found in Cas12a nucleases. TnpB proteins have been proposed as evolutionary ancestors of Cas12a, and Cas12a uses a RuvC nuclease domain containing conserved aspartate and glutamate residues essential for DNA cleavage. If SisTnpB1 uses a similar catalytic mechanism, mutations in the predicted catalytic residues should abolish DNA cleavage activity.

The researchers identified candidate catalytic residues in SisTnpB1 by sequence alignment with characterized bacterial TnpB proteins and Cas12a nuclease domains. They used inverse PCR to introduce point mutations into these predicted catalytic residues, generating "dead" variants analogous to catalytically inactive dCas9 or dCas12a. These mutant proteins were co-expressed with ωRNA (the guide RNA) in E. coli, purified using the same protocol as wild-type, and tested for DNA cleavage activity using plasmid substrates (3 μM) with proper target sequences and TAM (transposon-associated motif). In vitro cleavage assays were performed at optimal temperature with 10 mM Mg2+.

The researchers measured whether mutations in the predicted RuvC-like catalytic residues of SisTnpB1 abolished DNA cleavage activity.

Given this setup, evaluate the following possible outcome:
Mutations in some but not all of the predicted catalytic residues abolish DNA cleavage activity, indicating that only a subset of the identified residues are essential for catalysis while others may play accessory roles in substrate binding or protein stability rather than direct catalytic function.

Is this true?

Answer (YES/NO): NO